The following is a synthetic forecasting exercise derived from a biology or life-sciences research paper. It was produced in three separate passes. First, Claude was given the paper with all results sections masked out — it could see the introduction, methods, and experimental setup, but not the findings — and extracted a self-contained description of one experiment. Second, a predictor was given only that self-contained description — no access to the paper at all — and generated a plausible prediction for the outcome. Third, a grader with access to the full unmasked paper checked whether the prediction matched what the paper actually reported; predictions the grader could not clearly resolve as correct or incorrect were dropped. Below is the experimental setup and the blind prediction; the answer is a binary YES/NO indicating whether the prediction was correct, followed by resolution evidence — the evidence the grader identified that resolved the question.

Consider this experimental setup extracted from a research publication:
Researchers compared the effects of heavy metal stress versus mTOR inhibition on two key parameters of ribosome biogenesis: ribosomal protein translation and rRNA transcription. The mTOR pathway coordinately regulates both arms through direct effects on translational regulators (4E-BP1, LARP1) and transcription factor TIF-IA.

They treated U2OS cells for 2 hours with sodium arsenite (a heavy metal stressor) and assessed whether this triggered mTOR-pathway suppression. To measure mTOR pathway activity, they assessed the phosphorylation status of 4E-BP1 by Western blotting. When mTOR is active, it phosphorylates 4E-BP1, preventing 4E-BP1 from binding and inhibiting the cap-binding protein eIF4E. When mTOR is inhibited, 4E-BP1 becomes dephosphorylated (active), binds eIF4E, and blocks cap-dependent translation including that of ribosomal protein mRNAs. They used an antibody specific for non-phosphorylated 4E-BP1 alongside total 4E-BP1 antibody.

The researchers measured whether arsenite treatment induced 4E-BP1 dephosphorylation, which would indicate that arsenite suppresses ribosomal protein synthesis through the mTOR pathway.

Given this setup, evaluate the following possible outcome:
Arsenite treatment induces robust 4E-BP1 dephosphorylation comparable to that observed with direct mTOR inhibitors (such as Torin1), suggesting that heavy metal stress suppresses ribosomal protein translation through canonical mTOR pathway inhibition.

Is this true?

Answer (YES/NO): NO